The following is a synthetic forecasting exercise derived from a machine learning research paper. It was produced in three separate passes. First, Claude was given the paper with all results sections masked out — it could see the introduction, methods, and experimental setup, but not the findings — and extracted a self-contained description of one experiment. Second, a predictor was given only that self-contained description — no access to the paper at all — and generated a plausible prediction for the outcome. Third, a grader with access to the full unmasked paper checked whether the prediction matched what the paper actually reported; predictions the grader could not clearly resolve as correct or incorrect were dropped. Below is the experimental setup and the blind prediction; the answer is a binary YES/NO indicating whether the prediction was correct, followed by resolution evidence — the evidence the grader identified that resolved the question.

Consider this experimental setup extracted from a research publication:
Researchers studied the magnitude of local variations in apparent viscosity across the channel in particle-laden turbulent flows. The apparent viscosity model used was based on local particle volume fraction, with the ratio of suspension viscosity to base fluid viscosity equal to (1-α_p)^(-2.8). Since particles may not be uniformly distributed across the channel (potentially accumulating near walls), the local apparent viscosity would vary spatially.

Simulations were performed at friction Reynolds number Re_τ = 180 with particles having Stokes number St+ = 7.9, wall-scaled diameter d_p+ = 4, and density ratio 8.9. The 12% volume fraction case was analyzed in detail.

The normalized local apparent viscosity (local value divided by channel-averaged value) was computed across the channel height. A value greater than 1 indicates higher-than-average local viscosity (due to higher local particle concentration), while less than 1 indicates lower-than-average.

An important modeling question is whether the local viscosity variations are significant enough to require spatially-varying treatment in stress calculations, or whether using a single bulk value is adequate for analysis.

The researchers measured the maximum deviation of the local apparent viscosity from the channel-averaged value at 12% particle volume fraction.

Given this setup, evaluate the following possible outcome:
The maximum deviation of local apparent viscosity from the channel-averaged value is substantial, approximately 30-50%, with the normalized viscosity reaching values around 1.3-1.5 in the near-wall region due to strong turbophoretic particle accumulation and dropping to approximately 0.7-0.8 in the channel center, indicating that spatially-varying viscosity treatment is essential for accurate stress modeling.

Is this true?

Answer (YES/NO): NO